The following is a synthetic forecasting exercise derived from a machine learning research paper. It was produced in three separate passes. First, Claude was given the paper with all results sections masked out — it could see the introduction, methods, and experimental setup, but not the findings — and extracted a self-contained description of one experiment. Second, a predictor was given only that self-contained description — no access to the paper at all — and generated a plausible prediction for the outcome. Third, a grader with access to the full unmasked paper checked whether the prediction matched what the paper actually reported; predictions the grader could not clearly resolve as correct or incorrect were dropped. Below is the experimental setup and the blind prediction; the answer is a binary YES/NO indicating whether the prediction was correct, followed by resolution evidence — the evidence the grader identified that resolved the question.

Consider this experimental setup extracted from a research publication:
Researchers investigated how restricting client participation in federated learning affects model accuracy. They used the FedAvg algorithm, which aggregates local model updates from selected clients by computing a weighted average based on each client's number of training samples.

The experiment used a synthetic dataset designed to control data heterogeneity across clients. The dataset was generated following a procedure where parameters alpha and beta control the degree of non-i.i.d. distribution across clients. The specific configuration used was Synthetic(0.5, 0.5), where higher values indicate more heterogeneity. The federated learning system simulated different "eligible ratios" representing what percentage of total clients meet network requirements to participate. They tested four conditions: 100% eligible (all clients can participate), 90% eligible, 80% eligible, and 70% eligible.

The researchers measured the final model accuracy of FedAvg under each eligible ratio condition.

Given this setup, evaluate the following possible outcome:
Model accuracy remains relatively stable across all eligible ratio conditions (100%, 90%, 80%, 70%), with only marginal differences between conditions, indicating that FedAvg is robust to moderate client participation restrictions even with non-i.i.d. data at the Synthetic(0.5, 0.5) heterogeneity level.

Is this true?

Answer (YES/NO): NO